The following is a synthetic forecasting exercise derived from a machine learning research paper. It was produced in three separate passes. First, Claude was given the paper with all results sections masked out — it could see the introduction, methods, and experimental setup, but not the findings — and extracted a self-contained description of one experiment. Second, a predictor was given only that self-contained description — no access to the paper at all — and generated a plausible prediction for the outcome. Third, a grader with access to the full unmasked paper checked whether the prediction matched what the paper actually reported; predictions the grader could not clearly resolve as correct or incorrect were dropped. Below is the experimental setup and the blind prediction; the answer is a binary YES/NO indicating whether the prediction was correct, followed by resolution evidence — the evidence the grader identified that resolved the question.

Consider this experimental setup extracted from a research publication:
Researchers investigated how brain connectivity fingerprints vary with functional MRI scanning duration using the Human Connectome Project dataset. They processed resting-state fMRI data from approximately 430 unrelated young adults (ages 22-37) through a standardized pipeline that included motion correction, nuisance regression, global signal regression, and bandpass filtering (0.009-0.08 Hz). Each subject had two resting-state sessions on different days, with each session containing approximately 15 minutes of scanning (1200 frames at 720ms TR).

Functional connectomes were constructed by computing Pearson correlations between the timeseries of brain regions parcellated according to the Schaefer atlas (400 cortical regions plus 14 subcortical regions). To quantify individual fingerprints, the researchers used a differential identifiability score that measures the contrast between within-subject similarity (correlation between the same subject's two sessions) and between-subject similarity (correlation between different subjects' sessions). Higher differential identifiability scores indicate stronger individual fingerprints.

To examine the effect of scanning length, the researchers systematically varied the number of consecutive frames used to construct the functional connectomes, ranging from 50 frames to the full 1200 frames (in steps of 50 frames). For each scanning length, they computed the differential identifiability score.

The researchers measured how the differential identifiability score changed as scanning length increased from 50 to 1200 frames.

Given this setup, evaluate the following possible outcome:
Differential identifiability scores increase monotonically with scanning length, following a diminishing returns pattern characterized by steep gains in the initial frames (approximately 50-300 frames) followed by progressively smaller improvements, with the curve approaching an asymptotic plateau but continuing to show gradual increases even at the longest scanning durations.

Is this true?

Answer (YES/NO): NO